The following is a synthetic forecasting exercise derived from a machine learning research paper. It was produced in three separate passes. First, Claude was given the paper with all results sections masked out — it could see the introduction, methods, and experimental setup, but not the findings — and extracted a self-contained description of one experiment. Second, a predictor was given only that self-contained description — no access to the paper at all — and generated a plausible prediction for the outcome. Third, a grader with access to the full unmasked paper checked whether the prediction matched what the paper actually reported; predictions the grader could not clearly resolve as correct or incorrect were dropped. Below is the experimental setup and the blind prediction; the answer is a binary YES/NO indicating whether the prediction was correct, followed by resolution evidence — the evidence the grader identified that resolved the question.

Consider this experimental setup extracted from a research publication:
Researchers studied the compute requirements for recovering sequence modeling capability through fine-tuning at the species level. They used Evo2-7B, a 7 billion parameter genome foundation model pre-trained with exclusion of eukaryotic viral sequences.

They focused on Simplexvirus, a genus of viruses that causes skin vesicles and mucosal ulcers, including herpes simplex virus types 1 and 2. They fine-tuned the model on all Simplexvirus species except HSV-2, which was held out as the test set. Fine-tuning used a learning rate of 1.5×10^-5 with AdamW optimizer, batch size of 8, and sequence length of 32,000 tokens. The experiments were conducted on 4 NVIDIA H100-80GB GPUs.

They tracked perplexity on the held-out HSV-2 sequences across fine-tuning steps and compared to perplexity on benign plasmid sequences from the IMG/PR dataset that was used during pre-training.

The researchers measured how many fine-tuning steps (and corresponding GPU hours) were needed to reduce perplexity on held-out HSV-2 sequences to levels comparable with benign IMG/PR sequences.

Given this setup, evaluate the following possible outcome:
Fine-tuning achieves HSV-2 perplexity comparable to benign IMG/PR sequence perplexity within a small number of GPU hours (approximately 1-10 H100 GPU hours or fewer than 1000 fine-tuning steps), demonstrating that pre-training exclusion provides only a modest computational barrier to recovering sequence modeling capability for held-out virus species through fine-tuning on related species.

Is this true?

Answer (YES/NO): YES